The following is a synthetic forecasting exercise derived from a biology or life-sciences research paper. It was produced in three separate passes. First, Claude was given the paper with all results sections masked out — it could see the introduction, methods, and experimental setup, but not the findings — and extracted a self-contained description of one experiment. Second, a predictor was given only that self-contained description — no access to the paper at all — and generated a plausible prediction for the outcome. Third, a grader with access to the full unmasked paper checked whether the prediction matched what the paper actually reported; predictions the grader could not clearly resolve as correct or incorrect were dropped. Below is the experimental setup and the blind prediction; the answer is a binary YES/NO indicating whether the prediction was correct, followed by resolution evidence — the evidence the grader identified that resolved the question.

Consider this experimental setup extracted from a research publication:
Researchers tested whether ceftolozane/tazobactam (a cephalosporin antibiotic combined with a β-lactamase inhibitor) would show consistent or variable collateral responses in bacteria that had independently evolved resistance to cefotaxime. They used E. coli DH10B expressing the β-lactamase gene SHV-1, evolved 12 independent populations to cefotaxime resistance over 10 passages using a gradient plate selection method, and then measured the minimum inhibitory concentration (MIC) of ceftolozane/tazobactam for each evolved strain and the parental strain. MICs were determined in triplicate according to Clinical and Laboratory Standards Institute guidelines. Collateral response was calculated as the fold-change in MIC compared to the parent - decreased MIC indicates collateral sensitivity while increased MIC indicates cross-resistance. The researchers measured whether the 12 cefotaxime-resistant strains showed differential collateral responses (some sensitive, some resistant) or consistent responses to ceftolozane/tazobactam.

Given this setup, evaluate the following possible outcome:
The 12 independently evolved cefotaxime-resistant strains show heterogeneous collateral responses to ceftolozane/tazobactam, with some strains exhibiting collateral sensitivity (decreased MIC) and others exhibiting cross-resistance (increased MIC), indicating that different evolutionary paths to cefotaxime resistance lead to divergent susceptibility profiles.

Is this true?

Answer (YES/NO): NO